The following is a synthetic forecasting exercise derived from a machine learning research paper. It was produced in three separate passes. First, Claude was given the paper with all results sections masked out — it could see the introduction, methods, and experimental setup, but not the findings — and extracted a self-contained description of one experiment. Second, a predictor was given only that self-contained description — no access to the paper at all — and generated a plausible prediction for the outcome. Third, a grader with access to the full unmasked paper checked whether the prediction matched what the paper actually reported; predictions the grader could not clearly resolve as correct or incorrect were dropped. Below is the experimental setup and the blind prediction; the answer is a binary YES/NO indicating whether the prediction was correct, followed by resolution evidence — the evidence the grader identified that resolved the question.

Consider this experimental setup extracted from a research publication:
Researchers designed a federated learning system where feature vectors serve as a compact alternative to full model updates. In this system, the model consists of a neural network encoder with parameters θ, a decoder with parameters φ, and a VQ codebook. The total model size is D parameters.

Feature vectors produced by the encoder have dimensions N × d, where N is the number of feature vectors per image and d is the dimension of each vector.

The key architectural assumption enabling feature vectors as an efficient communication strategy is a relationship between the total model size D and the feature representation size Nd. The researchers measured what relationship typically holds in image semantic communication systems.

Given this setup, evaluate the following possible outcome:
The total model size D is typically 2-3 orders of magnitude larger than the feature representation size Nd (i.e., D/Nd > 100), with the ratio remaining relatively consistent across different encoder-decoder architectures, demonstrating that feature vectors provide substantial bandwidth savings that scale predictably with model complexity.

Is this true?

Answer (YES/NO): YES